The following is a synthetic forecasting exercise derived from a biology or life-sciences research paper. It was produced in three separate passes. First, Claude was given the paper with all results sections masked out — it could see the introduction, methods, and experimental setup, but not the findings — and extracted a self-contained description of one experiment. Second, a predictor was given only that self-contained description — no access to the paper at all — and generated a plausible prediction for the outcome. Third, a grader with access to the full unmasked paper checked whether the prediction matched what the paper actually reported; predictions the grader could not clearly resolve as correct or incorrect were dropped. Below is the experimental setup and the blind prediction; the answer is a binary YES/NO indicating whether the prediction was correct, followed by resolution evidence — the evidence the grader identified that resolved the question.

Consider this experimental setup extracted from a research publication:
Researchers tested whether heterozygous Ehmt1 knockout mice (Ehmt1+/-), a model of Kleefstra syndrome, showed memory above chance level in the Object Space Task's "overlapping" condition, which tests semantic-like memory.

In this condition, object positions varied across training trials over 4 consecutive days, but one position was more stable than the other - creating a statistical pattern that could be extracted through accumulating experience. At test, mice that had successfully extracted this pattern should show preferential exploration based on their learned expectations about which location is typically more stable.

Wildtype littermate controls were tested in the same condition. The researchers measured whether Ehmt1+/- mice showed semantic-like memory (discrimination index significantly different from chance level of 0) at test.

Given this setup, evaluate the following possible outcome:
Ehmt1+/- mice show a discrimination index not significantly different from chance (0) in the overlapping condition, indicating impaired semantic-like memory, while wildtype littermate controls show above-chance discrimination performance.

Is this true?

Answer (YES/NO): NO